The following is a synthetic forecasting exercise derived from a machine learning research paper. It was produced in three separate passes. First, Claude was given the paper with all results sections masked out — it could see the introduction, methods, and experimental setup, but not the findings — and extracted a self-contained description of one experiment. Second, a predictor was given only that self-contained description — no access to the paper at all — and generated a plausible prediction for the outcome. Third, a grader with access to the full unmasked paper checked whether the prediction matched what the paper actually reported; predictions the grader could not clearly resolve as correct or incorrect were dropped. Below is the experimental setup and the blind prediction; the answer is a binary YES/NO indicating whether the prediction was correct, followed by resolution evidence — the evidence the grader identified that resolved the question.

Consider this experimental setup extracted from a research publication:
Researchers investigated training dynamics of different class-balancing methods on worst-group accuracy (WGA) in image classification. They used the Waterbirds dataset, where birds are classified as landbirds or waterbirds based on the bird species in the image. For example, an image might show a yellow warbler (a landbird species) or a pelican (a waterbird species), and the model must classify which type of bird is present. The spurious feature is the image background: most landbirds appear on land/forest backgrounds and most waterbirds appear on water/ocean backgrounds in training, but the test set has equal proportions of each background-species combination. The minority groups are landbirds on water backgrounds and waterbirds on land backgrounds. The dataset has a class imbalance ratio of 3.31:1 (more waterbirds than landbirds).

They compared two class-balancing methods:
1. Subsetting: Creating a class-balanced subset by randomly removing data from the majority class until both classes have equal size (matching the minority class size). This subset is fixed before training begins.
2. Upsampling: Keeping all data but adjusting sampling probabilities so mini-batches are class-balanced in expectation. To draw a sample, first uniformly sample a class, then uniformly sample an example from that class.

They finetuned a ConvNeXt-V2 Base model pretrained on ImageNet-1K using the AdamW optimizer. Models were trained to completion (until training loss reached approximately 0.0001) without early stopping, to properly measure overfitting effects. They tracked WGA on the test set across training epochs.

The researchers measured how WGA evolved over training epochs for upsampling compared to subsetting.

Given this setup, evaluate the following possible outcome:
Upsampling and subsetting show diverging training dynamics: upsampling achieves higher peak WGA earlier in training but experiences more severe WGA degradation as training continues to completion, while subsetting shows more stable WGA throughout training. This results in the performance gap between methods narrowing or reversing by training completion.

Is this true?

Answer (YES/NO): NO